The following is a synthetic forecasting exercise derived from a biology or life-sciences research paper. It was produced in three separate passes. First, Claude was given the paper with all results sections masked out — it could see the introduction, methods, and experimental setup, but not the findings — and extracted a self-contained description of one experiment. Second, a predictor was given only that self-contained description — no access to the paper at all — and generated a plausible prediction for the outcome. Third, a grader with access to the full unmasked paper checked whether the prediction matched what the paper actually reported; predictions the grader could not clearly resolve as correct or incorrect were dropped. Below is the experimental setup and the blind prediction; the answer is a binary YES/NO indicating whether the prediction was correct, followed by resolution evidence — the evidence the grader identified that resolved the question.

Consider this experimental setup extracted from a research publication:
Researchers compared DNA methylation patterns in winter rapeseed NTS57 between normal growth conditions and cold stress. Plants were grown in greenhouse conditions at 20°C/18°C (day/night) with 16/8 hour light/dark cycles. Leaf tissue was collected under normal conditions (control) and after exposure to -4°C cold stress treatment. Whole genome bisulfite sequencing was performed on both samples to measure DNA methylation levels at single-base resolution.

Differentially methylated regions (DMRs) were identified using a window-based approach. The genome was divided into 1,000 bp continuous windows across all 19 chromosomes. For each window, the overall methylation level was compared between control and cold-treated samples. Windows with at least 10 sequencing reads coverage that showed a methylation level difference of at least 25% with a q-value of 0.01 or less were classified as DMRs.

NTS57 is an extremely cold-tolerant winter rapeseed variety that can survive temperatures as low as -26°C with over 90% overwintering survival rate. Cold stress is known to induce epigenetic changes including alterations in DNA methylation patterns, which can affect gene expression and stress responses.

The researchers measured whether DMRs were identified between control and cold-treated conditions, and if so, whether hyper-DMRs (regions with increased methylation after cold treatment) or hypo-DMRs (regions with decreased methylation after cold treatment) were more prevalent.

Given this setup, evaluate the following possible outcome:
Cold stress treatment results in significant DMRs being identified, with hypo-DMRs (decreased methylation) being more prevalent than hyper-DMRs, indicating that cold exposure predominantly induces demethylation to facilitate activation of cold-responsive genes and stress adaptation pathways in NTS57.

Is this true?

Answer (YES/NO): YES